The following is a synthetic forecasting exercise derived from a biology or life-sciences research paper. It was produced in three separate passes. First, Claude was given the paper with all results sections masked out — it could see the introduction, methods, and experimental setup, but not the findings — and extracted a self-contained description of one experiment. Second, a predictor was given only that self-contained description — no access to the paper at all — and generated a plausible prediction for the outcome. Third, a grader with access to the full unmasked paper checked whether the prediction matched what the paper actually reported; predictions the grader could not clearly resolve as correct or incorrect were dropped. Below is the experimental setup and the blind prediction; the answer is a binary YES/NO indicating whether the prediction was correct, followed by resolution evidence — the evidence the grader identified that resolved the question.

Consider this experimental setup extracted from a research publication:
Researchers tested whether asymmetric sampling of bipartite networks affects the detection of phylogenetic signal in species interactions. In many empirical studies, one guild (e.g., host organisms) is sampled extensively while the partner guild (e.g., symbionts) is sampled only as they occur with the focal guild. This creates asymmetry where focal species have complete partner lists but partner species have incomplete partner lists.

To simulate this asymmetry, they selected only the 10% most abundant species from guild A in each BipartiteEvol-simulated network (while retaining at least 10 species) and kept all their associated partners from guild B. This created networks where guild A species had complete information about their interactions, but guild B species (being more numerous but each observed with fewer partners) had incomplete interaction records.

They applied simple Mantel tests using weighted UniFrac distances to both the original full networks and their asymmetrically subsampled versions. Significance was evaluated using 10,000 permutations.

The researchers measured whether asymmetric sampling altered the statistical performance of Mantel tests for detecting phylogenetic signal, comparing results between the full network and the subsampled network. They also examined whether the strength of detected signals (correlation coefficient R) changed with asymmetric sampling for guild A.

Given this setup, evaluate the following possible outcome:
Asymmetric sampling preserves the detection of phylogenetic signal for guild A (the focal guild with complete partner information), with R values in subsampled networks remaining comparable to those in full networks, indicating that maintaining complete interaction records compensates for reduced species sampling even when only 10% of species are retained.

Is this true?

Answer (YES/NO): NO